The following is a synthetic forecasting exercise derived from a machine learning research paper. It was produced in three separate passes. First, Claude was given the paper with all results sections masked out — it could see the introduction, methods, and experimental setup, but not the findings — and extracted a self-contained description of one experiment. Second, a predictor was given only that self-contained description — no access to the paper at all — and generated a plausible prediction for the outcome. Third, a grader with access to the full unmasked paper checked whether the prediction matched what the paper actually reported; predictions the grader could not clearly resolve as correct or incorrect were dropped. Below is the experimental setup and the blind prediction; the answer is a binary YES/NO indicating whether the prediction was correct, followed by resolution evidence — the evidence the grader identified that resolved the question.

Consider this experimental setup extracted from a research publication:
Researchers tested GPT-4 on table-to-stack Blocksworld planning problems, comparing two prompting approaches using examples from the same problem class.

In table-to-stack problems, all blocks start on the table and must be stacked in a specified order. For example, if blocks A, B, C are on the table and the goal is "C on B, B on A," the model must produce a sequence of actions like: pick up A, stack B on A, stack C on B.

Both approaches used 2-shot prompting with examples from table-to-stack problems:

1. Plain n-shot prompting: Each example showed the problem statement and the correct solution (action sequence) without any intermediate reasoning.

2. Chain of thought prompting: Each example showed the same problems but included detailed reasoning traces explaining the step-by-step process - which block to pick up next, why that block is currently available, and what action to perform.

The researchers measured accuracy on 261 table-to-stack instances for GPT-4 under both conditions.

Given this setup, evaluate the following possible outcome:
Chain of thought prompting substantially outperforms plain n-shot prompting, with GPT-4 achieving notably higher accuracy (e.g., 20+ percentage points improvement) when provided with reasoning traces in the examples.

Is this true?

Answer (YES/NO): YES